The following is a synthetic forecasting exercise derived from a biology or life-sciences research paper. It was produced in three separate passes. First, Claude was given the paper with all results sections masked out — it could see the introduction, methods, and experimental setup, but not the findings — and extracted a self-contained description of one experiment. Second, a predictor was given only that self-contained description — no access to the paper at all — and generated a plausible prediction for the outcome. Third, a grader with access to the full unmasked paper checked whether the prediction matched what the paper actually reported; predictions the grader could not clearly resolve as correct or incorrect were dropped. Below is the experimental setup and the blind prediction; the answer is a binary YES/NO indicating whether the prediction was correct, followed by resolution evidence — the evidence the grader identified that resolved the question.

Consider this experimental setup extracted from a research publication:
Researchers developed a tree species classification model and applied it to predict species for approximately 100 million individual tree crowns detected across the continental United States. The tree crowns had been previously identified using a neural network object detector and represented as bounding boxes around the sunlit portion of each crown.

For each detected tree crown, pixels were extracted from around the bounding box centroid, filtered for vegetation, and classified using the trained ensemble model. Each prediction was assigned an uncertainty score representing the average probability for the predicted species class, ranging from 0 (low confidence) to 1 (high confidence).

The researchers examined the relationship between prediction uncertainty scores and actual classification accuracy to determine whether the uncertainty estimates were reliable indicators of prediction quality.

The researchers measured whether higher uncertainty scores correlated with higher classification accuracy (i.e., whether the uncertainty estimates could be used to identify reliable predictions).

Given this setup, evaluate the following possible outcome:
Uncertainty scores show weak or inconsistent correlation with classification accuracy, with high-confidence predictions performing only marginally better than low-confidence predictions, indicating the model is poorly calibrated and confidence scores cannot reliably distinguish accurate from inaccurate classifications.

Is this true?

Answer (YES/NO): NO